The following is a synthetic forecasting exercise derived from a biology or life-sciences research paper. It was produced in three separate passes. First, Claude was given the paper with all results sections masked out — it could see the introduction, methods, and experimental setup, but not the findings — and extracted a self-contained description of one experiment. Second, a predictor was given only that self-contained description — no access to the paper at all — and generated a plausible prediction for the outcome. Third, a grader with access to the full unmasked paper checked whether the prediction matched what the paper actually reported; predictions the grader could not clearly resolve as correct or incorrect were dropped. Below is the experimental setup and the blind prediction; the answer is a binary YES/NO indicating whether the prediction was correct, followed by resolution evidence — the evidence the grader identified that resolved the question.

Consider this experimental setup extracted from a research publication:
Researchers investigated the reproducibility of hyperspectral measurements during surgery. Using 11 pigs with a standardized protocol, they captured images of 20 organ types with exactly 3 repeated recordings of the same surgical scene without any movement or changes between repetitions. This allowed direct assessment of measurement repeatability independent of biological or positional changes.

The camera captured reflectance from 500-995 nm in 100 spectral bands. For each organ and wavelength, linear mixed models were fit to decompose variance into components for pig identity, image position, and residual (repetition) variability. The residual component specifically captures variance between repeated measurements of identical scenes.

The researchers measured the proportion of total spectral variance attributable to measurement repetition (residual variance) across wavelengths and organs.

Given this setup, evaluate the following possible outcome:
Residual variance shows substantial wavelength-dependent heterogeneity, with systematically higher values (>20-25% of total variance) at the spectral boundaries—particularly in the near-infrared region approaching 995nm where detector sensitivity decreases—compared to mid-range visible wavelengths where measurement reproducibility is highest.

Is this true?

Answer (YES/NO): NO